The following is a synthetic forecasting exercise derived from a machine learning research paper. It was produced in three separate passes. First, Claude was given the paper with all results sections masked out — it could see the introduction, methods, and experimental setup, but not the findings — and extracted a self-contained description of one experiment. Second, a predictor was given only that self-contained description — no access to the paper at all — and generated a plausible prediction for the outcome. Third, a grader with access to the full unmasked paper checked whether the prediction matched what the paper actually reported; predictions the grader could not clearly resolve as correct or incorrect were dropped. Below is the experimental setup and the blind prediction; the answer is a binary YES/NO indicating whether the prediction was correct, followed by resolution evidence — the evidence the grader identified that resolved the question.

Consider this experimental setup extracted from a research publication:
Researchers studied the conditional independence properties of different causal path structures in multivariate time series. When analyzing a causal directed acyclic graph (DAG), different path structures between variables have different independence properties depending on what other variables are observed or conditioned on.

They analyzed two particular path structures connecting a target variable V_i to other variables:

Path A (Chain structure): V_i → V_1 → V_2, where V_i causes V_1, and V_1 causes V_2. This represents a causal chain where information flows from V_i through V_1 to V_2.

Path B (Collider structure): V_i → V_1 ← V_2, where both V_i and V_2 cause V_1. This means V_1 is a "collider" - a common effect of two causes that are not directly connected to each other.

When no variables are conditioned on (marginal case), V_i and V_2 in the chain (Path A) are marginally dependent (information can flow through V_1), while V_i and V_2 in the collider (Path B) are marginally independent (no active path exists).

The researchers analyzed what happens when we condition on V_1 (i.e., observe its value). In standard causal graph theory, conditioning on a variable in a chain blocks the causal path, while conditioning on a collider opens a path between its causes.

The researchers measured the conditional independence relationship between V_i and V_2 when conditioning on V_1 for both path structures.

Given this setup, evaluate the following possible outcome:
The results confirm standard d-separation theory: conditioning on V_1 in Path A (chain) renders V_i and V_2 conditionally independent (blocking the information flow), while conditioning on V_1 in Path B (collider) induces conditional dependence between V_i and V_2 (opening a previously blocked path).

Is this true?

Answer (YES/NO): YES